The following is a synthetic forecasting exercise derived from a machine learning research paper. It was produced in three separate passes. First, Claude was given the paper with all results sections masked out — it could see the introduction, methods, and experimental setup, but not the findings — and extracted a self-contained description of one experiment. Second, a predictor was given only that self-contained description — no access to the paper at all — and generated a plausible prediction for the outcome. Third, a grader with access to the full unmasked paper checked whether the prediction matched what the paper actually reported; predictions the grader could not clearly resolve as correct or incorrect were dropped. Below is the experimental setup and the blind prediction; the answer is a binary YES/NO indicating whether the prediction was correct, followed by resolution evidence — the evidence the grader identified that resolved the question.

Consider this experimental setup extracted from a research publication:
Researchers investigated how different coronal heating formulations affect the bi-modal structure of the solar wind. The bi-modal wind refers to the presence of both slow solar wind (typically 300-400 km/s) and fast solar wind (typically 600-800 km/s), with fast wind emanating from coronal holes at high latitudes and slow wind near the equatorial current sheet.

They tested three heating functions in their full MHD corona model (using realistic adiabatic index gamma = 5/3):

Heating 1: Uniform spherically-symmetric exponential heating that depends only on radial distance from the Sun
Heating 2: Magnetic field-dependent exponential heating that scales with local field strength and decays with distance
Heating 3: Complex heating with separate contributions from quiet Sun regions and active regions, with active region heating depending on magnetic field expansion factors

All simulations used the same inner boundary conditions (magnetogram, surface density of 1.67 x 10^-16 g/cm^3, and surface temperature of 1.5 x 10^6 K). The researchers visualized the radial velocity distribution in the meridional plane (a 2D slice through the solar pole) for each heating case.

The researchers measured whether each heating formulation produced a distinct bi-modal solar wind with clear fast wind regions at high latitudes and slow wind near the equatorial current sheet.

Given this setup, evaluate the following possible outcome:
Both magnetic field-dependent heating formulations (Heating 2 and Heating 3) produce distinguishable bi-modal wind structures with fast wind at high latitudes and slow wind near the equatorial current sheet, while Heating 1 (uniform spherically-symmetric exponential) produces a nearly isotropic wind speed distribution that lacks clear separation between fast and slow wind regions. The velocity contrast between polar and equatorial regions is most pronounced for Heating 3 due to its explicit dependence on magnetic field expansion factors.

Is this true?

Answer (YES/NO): NO